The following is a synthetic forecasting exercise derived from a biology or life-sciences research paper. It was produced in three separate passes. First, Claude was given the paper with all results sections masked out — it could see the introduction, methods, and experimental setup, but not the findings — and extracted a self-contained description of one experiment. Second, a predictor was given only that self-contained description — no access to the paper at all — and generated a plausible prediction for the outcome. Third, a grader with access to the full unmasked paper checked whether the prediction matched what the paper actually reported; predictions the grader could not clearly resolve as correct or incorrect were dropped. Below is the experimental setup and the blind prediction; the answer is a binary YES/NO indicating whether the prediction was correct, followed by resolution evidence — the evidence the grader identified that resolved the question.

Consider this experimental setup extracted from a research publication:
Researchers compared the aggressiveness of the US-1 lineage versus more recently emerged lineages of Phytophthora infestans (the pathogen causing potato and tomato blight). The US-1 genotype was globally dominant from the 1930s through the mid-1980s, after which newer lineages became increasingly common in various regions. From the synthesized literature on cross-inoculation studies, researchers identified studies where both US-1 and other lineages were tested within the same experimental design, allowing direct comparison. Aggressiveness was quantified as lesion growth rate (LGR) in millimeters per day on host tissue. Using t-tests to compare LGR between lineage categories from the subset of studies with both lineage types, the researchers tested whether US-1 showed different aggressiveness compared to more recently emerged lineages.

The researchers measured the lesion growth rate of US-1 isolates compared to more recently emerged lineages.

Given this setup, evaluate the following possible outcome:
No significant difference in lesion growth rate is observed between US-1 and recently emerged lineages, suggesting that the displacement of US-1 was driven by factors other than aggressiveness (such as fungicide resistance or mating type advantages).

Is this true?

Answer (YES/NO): YES